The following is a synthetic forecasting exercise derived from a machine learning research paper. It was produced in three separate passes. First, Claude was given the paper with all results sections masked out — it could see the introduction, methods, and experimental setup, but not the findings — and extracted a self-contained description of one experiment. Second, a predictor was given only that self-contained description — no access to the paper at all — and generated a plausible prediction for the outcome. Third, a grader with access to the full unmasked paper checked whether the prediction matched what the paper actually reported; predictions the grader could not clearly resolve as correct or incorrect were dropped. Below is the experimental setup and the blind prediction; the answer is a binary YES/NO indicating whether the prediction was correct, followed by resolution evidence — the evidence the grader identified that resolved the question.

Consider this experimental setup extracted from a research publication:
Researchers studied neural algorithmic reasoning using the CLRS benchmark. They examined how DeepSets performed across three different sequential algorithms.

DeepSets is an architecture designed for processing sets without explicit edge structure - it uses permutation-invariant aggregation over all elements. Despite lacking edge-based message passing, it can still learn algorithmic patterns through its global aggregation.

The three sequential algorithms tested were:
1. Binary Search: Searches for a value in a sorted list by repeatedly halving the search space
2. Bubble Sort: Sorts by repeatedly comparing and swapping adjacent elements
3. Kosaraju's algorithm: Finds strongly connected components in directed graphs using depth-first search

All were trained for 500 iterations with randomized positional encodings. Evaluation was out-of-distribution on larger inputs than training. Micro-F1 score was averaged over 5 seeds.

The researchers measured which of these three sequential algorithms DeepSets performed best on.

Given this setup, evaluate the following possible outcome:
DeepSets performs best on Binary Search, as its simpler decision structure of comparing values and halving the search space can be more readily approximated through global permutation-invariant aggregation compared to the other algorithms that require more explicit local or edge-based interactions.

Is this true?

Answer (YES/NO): NO